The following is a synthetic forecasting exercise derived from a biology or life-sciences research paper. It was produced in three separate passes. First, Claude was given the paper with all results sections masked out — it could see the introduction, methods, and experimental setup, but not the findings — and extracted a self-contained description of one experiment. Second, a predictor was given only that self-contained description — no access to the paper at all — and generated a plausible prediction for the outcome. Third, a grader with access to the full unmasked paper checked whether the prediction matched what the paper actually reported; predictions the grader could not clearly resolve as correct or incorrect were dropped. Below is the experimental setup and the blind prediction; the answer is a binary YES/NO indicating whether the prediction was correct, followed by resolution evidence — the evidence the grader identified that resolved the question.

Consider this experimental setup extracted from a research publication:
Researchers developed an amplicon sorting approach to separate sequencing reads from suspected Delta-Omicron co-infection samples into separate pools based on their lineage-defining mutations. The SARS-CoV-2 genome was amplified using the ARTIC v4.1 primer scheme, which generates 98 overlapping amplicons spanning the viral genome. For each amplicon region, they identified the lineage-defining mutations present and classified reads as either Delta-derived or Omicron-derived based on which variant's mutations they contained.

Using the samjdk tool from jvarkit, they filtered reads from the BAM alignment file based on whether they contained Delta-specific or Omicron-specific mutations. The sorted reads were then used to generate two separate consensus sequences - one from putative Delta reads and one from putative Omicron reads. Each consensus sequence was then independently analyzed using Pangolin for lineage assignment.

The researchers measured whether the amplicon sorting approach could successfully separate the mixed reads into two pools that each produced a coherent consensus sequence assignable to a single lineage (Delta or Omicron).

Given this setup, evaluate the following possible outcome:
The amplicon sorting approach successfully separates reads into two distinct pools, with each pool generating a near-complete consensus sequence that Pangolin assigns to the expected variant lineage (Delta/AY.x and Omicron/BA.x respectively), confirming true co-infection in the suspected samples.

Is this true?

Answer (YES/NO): NO